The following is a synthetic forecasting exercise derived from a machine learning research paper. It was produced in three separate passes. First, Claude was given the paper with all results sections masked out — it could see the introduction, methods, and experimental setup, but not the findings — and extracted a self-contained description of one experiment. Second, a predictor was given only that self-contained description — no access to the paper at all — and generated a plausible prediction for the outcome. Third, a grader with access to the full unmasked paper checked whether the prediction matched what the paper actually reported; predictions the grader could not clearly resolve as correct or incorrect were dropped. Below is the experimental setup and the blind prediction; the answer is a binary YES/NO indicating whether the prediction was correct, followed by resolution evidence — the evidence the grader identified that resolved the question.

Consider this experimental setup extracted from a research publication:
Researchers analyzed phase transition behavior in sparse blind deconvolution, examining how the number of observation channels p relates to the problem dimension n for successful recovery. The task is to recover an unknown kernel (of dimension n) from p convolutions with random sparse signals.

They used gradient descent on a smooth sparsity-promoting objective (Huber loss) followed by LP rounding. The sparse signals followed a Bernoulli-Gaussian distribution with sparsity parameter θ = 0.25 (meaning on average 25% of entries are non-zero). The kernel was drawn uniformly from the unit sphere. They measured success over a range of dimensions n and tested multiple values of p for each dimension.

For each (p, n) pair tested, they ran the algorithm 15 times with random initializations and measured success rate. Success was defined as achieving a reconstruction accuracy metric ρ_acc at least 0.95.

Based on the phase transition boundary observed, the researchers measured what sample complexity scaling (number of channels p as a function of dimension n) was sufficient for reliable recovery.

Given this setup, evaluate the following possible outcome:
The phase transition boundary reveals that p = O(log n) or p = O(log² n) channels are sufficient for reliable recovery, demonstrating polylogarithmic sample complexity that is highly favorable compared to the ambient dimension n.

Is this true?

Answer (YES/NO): YES